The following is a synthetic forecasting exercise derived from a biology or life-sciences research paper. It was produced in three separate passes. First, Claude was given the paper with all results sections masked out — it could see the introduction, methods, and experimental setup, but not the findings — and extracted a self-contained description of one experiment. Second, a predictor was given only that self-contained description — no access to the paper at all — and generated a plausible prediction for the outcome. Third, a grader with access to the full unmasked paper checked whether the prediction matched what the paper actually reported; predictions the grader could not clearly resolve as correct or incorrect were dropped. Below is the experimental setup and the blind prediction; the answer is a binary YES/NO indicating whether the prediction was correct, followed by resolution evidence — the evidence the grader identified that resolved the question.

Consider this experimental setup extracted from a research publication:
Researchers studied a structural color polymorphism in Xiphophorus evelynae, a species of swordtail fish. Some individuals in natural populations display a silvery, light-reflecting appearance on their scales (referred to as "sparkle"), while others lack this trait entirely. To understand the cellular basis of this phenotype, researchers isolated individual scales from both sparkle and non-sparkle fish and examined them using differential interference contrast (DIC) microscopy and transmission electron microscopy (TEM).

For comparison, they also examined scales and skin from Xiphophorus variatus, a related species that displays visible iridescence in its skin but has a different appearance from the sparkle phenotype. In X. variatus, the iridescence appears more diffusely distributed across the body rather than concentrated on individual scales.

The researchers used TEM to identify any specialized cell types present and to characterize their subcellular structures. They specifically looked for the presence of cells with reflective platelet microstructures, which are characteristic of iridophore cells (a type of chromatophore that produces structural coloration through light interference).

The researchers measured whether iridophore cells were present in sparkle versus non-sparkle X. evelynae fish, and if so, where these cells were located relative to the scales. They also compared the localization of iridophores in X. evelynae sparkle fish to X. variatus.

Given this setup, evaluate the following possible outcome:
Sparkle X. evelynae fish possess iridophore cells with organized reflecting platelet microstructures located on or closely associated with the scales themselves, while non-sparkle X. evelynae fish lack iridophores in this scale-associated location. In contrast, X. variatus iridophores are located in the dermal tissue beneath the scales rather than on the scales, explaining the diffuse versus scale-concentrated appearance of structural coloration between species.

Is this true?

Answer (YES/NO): YES